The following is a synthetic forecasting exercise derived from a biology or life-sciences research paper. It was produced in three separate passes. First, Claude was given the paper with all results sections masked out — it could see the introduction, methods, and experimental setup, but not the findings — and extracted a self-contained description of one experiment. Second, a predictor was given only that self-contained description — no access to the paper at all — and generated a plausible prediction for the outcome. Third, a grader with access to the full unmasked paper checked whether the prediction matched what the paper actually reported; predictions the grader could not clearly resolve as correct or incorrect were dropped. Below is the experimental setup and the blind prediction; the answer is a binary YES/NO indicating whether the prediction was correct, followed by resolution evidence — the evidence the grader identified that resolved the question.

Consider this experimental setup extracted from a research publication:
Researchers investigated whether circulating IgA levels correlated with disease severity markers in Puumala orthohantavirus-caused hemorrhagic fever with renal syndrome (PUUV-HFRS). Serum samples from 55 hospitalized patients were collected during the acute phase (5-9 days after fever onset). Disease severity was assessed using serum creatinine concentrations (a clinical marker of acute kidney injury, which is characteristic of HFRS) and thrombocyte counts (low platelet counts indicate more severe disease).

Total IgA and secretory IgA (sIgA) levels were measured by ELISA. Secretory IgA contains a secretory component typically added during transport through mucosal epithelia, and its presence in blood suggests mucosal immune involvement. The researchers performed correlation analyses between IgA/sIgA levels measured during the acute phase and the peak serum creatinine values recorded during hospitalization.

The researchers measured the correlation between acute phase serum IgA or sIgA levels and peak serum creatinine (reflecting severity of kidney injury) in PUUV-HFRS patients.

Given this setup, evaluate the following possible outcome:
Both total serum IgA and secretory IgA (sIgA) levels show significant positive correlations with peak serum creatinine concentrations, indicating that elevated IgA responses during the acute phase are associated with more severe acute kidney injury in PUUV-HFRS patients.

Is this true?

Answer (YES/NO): NO